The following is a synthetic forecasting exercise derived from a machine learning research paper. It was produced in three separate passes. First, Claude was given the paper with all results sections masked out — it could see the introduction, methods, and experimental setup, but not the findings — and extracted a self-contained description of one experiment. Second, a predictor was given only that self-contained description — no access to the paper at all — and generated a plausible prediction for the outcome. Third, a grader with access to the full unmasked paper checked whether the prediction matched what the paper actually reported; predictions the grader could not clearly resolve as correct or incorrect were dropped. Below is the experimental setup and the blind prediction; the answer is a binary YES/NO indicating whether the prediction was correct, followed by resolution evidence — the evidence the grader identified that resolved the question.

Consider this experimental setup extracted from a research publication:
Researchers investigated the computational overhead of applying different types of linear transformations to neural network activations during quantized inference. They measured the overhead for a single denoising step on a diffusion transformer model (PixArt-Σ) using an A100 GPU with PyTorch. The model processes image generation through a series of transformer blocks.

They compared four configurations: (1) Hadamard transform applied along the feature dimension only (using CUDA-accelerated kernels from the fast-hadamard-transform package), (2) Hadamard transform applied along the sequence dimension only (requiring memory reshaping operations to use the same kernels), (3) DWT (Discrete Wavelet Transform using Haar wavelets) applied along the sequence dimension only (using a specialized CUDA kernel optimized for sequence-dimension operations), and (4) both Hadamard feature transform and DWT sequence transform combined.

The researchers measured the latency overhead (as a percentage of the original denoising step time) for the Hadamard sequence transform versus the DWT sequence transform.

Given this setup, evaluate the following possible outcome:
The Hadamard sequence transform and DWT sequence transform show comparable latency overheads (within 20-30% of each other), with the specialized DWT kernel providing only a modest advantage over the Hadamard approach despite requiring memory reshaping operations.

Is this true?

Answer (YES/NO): NO